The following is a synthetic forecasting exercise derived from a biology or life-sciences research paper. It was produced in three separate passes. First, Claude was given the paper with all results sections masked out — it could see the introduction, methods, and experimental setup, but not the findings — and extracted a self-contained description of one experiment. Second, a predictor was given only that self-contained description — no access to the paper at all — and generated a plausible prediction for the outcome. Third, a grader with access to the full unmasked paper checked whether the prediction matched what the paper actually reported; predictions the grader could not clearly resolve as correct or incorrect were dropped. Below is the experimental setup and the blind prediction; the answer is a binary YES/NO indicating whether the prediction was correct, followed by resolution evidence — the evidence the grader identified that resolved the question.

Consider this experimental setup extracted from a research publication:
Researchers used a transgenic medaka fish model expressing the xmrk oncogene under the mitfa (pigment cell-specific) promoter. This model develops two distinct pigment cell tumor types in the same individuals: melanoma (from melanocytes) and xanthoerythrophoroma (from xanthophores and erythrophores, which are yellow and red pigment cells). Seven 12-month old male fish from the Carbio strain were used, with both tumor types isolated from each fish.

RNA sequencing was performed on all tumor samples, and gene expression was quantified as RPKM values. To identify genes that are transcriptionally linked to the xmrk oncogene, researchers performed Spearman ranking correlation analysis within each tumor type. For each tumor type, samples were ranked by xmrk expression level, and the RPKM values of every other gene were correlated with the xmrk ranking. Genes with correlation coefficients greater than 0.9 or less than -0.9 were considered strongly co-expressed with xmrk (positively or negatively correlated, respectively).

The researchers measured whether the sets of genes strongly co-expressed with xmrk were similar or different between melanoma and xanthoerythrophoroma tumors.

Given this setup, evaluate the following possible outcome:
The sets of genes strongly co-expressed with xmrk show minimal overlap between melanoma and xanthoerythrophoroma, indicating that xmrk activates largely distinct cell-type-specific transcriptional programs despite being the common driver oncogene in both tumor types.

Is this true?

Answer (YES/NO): NO